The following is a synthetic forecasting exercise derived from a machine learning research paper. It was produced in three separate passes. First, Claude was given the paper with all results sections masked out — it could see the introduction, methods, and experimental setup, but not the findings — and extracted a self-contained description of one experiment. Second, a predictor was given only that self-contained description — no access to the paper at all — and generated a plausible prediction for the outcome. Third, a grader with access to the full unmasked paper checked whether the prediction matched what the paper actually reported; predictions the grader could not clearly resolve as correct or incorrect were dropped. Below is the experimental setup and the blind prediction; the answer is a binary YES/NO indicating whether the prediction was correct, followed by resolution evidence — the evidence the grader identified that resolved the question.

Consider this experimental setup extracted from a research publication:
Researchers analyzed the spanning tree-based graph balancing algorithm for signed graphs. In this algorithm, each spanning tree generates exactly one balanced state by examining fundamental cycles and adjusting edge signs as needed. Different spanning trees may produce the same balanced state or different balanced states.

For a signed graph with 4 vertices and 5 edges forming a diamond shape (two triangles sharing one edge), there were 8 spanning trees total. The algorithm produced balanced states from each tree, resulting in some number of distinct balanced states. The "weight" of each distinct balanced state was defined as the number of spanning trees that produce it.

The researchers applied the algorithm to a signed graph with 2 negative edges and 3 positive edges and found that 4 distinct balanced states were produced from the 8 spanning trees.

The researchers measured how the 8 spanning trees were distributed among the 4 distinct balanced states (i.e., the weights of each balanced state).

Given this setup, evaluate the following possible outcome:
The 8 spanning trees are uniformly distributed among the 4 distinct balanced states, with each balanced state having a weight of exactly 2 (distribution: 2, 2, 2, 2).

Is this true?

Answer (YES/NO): NO